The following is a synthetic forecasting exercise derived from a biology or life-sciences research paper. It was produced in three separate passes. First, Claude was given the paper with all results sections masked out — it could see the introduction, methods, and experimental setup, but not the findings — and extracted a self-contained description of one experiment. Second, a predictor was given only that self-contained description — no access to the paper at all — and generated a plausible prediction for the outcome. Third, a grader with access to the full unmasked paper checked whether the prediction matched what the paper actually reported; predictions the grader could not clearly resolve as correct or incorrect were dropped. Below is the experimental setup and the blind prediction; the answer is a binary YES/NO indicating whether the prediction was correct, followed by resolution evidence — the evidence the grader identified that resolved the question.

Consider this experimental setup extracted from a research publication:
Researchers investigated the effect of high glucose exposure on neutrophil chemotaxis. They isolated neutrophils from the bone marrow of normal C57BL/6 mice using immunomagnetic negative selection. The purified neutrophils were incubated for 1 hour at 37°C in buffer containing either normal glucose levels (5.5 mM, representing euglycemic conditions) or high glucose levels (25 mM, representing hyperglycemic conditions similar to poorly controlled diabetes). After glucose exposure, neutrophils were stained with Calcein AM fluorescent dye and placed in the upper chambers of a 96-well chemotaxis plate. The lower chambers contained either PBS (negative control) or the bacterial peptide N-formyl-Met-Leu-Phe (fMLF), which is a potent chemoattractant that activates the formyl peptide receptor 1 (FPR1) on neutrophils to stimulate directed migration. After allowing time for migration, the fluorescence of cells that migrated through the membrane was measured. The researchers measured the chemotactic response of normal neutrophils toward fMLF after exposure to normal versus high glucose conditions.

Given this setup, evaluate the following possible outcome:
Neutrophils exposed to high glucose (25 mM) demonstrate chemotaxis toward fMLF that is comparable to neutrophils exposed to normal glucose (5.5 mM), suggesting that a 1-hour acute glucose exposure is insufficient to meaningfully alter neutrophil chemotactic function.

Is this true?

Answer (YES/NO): NO